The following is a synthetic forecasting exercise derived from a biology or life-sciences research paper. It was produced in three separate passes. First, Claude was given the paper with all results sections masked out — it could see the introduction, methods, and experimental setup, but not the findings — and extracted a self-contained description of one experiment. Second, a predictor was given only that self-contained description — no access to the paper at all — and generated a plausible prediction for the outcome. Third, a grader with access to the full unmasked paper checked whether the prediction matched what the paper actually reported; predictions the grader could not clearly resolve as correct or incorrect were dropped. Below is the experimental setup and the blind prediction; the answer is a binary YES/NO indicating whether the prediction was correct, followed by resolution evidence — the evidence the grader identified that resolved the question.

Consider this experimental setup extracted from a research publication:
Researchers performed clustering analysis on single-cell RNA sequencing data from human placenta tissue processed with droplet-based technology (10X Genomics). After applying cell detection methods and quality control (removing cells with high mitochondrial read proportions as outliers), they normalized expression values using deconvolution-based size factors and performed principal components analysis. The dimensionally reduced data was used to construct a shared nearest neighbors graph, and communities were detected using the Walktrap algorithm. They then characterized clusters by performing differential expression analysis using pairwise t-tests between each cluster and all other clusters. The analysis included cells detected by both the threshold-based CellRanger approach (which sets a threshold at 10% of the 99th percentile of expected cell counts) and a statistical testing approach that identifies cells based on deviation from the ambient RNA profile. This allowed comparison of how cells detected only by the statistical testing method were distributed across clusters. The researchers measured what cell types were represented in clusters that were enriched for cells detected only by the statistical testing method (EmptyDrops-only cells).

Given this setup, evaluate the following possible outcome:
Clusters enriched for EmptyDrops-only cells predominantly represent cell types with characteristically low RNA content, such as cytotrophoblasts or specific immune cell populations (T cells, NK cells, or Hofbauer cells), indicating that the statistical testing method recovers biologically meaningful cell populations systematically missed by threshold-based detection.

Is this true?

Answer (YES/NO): YES